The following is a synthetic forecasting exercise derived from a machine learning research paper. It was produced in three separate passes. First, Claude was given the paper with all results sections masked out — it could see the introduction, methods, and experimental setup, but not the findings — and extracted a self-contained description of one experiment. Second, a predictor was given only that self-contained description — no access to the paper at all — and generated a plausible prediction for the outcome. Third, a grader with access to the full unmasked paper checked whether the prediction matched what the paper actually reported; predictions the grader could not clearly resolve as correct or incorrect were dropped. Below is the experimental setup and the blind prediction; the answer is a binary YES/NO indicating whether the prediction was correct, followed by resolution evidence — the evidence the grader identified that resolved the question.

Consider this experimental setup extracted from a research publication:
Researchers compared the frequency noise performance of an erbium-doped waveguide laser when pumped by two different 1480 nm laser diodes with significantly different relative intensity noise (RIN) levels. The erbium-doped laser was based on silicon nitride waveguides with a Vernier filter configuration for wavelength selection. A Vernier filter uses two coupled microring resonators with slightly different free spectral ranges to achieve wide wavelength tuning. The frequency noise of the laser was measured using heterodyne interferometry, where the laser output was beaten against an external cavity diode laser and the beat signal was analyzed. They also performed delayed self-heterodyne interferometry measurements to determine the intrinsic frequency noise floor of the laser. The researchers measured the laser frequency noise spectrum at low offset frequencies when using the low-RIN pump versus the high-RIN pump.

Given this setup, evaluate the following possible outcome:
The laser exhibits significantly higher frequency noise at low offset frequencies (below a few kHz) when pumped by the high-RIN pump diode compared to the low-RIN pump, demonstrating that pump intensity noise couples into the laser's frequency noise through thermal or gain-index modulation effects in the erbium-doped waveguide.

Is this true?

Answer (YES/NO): YES